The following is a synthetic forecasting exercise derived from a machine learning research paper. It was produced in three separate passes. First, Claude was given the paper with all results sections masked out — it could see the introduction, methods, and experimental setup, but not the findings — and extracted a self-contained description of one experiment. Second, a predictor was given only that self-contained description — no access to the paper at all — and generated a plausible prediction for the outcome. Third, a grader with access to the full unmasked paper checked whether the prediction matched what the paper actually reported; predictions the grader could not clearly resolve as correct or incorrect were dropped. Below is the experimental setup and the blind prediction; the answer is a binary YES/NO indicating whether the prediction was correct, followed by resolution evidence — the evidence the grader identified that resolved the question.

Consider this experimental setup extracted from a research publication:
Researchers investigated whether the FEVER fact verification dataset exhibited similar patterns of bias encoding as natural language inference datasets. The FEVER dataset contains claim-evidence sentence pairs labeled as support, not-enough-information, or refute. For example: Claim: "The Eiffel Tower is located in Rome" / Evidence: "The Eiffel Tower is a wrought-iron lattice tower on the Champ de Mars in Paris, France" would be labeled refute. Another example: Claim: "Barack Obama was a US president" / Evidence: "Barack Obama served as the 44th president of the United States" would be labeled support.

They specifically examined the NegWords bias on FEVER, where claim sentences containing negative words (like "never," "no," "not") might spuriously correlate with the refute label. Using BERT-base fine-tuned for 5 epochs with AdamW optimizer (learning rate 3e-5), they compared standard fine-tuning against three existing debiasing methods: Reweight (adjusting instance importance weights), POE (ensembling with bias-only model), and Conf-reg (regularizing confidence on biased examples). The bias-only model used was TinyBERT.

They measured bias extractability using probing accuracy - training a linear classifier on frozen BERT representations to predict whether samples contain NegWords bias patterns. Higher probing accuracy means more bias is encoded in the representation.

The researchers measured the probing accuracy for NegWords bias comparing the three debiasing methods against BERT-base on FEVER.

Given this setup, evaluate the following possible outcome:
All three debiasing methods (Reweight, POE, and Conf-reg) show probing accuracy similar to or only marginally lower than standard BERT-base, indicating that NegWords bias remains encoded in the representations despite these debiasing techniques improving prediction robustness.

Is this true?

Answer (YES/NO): NO